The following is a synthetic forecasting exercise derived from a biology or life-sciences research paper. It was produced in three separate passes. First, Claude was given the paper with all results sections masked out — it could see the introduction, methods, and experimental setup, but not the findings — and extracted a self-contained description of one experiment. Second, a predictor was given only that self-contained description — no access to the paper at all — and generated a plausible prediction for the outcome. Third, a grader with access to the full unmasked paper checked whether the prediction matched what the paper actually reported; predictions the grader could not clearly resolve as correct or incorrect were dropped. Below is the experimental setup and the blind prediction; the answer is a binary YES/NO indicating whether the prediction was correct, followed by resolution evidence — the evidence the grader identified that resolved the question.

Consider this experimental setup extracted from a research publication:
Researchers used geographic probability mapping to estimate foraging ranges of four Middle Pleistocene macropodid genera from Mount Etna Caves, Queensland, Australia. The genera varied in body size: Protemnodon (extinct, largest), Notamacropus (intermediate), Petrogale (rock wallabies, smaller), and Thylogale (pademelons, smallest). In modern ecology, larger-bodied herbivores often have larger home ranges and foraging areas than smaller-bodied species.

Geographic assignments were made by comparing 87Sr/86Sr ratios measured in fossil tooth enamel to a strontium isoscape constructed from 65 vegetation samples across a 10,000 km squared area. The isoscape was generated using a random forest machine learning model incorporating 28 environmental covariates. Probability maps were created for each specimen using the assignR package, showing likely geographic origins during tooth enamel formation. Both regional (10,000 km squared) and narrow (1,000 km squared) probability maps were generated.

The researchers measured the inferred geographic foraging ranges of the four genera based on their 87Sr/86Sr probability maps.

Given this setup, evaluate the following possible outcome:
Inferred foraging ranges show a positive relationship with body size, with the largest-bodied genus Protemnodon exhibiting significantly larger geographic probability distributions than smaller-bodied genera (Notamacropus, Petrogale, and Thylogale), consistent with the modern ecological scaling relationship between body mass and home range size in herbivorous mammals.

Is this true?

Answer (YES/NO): NO